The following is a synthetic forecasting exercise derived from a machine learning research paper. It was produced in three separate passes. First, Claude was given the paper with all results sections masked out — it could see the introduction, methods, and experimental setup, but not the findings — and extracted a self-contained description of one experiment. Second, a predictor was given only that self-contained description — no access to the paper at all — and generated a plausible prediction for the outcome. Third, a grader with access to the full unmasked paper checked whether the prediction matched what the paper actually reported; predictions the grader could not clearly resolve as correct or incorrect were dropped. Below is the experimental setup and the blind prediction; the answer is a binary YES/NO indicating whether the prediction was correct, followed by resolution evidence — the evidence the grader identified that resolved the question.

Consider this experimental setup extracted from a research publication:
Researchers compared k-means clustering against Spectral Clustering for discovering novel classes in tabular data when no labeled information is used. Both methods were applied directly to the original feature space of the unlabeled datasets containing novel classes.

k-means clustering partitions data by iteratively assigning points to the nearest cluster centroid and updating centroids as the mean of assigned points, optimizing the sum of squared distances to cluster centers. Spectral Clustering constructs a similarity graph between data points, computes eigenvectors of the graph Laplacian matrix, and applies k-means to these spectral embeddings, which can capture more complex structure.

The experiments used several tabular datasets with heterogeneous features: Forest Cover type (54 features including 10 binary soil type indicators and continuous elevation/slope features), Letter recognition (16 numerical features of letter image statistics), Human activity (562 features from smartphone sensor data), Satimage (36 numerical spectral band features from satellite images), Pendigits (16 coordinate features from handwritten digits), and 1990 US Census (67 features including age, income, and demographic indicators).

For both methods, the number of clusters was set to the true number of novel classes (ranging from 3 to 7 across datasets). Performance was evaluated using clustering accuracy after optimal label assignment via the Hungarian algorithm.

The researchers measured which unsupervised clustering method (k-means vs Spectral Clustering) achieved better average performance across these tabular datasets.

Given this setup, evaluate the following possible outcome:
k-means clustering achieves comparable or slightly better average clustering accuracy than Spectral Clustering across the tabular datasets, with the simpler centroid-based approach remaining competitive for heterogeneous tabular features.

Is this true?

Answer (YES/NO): NO